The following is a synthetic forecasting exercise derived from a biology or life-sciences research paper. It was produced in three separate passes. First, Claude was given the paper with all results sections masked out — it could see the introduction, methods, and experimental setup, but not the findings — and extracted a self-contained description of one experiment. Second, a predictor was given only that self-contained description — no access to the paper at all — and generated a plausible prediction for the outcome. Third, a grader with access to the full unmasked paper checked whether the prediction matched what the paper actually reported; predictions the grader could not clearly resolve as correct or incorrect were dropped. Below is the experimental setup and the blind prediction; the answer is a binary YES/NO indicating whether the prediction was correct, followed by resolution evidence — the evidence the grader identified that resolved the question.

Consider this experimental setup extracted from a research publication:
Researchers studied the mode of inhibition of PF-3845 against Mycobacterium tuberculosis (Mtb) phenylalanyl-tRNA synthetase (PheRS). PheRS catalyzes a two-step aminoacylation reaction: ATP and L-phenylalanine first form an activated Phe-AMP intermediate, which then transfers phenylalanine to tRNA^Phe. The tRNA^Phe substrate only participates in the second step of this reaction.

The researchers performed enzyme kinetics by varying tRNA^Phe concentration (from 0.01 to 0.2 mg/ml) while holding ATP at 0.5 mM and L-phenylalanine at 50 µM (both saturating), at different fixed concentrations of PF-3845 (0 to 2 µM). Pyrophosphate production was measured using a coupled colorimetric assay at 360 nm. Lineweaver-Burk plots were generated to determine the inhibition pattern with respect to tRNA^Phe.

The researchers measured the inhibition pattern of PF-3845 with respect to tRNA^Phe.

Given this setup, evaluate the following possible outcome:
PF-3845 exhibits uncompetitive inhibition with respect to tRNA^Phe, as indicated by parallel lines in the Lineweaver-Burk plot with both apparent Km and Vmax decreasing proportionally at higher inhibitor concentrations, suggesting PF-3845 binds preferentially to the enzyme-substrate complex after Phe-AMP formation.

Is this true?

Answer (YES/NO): YES